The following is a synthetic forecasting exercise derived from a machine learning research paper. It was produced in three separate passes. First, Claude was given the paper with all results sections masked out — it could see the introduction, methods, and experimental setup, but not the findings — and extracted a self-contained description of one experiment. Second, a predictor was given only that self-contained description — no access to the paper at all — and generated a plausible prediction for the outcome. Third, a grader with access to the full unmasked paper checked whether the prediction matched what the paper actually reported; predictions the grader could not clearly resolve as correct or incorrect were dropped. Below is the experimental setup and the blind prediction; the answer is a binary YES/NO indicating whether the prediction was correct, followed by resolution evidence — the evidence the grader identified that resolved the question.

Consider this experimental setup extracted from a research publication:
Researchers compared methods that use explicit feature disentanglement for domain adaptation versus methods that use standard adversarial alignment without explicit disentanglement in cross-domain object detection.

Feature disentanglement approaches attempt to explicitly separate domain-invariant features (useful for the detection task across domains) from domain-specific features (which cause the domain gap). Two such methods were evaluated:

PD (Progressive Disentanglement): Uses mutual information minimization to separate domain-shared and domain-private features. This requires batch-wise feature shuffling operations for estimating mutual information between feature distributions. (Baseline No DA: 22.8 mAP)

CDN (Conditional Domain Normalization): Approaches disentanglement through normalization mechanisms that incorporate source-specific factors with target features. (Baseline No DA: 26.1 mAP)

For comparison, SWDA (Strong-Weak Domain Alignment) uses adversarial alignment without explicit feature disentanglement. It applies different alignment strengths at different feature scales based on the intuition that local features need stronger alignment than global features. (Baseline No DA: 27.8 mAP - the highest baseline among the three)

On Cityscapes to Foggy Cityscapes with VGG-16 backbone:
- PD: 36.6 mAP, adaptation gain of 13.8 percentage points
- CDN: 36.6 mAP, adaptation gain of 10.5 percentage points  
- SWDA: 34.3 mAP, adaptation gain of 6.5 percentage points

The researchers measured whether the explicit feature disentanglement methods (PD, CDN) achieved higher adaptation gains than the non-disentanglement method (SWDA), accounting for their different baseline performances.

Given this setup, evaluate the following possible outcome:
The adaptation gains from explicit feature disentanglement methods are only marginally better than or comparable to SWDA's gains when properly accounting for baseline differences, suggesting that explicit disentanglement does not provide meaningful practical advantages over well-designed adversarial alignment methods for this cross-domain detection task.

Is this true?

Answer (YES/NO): NO